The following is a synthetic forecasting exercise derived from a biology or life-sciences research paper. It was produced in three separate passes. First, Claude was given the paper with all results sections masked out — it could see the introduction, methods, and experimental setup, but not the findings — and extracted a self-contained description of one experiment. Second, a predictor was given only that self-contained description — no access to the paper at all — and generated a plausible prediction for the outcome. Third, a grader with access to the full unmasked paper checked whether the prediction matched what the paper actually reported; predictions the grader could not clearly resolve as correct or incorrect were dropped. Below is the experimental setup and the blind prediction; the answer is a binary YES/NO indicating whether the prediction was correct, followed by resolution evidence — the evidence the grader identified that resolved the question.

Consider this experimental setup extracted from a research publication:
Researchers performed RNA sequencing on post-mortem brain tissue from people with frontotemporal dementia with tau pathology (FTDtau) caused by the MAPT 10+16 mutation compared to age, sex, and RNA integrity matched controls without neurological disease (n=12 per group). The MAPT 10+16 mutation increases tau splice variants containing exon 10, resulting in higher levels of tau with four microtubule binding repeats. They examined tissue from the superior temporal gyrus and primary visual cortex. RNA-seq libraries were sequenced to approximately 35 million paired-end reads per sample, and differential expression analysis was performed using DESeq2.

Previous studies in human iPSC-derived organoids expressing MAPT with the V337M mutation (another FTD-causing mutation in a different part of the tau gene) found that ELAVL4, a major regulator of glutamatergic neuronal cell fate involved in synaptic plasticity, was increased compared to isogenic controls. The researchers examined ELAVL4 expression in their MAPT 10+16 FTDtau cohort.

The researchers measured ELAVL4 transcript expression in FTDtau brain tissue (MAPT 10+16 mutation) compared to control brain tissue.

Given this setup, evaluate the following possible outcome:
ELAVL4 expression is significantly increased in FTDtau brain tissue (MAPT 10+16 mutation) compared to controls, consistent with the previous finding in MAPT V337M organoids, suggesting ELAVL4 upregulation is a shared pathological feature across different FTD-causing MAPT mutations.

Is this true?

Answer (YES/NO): NO